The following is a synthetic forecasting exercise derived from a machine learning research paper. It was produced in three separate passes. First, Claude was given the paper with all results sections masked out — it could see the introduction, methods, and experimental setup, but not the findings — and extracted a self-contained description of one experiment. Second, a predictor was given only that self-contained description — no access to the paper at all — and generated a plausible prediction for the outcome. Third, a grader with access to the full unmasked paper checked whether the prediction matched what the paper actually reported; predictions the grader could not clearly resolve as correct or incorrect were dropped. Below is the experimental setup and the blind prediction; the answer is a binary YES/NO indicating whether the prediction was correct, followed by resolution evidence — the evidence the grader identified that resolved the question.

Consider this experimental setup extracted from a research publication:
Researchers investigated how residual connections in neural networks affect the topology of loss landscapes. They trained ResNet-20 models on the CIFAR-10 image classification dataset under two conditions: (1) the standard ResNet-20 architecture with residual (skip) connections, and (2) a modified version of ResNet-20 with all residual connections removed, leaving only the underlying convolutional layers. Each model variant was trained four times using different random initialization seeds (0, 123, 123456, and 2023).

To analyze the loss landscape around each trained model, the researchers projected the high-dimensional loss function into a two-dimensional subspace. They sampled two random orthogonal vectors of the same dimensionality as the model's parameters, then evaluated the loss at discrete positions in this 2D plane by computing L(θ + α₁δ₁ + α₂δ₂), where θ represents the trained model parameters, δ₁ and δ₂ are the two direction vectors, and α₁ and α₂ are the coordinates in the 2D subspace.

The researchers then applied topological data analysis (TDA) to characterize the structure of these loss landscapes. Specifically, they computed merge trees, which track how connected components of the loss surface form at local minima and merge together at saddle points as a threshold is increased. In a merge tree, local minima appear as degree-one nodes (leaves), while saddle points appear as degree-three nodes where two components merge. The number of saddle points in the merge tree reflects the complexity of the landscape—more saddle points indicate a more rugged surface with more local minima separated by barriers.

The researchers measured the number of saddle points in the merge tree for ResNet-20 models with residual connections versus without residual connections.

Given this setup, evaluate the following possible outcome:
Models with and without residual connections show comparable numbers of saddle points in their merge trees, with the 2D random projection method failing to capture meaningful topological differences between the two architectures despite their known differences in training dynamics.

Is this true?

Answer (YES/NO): NO